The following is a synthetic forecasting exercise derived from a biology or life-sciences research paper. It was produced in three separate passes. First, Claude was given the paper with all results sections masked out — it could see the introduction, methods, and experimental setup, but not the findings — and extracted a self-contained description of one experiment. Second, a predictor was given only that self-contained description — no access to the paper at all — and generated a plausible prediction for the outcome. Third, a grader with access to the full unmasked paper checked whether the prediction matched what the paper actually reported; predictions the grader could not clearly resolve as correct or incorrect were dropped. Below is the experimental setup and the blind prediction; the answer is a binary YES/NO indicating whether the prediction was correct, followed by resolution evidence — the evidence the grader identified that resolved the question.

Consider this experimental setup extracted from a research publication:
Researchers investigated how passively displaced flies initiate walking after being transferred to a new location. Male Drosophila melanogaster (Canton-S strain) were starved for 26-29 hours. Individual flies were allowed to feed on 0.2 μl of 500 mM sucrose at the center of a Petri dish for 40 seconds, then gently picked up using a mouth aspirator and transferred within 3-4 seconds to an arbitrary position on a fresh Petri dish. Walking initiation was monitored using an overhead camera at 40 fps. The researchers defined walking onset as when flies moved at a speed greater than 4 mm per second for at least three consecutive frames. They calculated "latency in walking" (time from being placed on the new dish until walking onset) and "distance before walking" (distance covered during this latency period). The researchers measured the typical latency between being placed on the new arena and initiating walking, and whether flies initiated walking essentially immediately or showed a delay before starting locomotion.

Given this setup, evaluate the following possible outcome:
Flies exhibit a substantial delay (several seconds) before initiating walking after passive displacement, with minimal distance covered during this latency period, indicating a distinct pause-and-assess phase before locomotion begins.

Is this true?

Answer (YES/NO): NO